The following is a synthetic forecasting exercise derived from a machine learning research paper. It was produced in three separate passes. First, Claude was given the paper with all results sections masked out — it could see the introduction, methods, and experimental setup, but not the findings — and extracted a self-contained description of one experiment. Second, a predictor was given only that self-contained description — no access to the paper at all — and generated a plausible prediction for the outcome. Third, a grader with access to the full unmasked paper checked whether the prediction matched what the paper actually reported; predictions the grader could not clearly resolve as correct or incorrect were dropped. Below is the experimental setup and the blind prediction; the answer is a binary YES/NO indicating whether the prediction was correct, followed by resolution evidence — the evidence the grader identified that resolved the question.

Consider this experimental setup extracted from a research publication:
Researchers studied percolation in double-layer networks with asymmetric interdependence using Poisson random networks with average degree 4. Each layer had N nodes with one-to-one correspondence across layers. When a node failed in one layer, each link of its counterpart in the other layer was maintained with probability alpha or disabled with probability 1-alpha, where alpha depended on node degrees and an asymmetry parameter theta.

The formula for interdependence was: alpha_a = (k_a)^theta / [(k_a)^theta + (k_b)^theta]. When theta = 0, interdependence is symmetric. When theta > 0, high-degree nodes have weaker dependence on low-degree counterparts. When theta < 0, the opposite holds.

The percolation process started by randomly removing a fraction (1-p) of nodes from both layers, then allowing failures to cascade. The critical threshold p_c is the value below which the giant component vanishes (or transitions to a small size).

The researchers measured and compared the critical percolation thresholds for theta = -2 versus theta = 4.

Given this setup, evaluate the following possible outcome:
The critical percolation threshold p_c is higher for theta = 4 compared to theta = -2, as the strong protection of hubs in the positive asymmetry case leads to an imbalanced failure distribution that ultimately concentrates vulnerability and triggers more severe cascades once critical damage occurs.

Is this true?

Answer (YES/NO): NO